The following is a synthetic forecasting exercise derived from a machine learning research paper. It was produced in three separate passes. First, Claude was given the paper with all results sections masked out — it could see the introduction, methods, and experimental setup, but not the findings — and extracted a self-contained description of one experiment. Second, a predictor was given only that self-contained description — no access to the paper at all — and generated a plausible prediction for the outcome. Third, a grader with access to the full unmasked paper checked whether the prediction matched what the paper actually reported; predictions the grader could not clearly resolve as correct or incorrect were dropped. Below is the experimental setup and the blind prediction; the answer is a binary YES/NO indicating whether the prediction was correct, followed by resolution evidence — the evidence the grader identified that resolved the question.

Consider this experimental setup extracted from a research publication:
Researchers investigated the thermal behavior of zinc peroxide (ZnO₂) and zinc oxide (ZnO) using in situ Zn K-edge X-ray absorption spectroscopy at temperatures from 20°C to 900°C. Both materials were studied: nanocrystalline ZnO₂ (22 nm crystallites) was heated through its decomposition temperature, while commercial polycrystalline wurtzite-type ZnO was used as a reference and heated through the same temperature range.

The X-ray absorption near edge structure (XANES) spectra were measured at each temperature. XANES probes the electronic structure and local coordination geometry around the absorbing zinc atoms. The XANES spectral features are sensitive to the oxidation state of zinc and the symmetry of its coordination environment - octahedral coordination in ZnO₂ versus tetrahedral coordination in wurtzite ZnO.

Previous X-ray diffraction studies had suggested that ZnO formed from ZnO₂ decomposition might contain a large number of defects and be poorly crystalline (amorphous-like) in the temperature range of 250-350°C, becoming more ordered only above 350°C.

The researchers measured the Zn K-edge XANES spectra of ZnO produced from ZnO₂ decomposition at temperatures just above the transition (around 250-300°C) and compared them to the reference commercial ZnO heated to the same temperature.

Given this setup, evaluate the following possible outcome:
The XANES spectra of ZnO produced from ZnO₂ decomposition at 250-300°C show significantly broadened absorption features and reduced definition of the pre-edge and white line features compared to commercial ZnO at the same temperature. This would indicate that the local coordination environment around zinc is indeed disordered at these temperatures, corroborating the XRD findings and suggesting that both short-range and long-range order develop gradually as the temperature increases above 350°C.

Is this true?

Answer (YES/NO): NO